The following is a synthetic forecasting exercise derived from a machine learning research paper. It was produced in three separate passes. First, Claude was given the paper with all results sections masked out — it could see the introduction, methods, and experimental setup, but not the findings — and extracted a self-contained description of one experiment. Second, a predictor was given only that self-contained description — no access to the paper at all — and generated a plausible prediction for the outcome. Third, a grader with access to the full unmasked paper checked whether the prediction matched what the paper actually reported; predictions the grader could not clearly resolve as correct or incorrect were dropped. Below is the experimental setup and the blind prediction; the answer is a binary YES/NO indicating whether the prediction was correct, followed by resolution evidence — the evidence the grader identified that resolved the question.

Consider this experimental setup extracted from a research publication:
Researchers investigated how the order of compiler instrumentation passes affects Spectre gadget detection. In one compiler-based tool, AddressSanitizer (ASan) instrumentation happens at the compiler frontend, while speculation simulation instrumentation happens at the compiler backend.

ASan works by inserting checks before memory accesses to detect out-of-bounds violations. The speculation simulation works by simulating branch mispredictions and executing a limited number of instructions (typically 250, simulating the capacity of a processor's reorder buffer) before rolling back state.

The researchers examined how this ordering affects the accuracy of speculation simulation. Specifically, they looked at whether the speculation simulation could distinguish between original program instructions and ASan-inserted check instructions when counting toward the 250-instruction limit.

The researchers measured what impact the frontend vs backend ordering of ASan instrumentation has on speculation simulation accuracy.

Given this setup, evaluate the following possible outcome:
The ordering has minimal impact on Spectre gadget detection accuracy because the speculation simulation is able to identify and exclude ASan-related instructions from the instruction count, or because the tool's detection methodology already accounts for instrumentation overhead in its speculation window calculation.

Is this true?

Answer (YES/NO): NO